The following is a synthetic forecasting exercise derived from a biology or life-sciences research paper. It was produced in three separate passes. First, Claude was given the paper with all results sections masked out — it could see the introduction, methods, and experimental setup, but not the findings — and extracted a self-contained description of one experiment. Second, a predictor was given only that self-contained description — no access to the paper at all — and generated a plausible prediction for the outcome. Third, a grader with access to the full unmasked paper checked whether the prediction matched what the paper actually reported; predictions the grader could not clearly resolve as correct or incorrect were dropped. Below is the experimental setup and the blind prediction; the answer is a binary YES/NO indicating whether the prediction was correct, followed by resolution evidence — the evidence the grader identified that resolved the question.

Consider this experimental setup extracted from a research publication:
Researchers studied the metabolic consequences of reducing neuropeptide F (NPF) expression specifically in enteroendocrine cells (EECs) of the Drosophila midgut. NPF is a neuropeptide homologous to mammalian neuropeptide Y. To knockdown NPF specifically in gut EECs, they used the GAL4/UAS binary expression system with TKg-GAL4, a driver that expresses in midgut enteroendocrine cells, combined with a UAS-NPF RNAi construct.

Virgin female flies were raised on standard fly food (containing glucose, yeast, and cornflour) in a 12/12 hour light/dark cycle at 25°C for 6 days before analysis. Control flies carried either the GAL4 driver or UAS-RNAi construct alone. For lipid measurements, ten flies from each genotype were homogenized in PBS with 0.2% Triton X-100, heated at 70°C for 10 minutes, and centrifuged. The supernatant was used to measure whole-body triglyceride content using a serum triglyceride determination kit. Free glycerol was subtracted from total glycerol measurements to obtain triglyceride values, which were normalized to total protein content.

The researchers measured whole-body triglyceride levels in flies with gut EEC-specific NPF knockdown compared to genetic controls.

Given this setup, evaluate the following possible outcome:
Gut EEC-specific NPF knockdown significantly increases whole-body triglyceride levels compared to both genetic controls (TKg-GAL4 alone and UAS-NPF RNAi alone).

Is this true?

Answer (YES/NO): NO